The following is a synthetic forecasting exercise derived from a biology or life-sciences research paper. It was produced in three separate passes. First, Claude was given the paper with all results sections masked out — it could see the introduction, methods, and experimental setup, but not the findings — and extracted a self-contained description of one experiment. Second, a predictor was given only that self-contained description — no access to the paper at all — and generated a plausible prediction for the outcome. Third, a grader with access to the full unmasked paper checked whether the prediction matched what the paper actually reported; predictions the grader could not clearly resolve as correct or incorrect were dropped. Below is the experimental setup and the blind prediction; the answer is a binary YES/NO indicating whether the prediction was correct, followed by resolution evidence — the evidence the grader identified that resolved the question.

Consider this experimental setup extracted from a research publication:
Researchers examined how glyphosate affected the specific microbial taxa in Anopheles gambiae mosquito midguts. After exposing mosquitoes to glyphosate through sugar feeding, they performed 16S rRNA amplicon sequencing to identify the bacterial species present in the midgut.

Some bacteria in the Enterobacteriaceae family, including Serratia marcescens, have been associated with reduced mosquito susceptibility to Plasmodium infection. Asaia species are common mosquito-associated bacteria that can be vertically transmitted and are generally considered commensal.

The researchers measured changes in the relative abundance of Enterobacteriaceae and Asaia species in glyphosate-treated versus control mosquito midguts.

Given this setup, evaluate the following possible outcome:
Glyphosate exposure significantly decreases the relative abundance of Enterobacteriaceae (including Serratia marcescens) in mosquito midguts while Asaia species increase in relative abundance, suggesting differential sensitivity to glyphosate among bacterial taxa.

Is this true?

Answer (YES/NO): YES